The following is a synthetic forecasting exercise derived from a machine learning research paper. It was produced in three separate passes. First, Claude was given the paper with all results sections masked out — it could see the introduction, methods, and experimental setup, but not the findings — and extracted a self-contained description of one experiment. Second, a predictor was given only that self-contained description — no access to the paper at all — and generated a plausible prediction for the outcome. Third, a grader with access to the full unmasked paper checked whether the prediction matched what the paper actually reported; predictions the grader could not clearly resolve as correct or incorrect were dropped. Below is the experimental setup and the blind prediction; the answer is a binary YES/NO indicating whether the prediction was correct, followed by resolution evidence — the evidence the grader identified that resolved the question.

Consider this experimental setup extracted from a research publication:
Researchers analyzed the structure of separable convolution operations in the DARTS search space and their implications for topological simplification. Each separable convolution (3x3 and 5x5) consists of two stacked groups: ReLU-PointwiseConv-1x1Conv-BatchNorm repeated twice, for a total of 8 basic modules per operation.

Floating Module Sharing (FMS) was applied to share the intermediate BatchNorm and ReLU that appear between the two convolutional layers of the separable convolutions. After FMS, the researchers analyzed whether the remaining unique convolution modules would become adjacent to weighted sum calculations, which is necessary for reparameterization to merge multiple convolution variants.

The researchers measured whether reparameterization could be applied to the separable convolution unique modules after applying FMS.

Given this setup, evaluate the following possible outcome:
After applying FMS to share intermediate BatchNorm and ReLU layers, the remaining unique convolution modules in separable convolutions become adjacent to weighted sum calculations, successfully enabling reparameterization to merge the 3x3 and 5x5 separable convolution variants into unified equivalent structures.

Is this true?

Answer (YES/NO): YES